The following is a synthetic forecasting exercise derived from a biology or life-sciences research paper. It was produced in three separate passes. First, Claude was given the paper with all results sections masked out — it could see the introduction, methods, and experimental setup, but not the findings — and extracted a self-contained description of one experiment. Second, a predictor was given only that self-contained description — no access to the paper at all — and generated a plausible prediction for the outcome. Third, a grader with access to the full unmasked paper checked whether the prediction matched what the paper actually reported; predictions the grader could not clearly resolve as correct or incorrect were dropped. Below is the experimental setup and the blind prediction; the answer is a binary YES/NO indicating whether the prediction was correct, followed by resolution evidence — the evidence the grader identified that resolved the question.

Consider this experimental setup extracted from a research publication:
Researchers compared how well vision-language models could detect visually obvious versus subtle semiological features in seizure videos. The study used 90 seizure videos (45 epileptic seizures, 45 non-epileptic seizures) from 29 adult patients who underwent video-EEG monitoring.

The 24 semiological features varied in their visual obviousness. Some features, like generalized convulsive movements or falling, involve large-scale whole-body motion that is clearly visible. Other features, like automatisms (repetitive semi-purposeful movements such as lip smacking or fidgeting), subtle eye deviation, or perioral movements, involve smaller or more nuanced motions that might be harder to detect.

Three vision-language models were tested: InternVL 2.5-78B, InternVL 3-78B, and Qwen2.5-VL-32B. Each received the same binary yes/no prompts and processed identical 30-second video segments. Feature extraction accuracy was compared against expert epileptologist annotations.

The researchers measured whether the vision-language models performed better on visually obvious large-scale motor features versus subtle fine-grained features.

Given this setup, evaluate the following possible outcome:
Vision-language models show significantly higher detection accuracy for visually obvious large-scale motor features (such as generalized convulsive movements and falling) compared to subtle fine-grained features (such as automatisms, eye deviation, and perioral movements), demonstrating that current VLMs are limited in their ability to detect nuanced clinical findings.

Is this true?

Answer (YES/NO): YES